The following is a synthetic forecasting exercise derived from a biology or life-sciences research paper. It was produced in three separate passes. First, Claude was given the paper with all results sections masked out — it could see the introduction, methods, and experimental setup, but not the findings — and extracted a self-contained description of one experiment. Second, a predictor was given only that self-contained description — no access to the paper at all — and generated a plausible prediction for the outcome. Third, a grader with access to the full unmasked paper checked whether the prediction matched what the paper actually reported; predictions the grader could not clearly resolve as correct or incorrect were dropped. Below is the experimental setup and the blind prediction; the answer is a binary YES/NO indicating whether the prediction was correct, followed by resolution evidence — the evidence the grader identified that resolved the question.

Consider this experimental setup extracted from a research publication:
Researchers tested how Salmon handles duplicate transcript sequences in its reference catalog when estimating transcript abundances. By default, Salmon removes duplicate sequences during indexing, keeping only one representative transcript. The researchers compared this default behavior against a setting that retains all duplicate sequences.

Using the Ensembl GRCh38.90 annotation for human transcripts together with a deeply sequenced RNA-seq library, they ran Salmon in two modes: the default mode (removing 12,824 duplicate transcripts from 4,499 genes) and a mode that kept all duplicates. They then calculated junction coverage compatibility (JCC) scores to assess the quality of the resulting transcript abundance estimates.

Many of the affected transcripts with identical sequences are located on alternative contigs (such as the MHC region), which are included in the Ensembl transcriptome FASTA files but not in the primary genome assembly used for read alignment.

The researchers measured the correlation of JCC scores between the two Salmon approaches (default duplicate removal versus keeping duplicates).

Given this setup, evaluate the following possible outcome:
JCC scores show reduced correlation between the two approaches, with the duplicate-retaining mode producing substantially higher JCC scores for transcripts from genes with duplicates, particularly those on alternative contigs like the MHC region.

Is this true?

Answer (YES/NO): NO